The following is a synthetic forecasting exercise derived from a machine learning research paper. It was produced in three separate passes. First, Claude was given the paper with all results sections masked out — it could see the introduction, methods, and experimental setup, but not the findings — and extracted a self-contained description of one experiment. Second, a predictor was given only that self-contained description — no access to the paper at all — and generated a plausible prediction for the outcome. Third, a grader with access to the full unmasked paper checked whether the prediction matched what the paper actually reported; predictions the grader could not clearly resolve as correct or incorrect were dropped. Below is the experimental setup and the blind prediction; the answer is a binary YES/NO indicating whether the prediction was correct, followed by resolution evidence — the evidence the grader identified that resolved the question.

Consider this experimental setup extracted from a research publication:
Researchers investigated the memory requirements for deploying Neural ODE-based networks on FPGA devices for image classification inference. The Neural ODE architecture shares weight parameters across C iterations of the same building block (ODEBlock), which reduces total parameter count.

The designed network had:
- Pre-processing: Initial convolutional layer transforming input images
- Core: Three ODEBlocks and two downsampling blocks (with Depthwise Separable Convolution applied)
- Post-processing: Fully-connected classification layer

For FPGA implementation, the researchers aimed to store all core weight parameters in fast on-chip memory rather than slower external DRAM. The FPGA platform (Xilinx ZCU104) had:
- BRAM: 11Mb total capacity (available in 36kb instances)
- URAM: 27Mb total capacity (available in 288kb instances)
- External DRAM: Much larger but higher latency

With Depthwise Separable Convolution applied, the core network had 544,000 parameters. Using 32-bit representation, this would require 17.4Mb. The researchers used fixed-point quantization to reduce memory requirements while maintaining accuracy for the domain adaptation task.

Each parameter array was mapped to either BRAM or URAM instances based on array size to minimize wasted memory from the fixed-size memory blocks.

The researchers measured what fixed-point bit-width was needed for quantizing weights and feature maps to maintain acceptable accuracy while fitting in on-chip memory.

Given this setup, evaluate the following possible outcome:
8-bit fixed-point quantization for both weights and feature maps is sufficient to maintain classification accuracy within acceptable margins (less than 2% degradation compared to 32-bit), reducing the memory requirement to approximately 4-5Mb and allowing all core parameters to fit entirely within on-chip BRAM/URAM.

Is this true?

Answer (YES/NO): NO